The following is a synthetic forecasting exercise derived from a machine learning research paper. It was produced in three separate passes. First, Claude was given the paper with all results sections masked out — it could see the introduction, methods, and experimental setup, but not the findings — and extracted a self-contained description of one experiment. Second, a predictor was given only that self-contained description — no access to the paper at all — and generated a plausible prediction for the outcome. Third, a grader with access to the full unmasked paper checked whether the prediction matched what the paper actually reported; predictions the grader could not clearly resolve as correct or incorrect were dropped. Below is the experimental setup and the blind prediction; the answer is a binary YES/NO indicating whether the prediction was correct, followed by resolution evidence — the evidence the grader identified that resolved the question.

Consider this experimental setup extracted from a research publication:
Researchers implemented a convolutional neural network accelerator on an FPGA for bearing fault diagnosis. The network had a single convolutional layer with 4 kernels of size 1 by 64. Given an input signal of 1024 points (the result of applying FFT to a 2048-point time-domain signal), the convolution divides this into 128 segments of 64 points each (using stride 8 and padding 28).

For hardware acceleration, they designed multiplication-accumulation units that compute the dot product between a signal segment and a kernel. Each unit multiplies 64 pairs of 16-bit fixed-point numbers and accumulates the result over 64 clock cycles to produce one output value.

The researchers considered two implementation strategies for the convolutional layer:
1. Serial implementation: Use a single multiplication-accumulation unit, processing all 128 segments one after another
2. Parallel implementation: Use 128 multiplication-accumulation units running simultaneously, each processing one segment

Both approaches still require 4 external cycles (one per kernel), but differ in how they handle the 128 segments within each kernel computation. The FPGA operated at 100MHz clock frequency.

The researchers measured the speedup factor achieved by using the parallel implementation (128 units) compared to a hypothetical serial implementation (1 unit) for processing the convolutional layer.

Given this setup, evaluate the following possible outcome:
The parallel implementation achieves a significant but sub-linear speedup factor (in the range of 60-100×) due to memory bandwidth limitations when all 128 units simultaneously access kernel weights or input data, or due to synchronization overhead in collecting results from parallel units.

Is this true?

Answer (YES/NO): NO